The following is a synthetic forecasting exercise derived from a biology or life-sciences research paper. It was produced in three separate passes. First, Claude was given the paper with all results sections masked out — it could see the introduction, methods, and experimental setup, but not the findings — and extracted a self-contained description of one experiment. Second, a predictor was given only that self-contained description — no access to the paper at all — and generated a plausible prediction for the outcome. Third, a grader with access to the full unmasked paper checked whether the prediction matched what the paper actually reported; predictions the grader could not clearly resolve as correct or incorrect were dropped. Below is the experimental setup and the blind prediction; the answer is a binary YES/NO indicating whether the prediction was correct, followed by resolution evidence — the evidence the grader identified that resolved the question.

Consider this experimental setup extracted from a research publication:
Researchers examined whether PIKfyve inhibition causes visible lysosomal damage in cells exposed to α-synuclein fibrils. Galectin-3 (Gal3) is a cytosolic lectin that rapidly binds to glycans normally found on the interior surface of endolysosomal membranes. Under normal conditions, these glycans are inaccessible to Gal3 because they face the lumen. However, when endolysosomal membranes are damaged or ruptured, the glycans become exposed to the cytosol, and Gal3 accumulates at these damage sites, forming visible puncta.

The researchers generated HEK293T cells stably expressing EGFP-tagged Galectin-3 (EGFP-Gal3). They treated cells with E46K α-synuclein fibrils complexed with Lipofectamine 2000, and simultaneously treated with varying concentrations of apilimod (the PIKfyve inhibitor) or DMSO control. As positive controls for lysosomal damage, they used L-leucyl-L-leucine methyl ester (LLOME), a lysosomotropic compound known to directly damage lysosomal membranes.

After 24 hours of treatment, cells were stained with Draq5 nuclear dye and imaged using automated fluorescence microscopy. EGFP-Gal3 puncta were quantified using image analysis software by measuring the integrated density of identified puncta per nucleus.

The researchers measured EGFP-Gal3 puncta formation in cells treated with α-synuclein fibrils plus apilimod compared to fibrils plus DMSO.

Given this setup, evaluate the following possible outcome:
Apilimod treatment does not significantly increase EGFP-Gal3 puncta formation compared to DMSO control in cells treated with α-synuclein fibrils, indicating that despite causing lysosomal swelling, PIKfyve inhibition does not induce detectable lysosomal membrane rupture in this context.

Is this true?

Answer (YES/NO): NO